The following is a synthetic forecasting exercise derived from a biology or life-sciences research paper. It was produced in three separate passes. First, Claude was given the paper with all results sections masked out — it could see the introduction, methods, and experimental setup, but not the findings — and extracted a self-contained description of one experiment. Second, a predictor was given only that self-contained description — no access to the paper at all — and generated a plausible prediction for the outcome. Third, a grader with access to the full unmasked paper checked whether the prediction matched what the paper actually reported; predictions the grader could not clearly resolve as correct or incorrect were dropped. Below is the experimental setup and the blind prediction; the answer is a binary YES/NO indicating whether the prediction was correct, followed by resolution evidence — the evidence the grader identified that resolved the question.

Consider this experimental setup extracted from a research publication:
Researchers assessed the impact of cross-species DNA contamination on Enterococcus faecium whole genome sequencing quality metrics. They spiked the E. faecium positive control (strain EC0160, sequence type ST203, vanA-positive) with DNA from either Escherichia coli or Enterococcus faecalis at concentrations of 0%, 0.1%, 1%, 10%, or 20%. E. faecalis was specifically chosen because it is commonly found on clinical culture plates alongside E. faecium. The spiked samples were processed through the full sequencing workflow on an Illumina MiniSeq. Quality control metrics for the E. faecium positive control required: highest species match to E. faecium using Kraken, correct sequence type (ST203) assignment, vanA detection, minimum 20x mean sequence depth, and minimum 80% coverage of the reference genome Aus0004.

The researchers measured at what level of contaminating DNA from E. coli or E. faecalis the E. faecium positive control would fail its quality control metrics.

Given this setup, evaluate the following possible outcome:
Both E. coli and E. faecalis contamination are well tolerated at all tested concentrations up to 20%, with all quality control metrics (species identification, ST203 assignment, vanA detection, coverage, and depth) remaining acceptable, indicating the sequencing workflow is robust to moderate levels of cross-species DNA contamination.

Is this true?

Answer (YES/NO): NO